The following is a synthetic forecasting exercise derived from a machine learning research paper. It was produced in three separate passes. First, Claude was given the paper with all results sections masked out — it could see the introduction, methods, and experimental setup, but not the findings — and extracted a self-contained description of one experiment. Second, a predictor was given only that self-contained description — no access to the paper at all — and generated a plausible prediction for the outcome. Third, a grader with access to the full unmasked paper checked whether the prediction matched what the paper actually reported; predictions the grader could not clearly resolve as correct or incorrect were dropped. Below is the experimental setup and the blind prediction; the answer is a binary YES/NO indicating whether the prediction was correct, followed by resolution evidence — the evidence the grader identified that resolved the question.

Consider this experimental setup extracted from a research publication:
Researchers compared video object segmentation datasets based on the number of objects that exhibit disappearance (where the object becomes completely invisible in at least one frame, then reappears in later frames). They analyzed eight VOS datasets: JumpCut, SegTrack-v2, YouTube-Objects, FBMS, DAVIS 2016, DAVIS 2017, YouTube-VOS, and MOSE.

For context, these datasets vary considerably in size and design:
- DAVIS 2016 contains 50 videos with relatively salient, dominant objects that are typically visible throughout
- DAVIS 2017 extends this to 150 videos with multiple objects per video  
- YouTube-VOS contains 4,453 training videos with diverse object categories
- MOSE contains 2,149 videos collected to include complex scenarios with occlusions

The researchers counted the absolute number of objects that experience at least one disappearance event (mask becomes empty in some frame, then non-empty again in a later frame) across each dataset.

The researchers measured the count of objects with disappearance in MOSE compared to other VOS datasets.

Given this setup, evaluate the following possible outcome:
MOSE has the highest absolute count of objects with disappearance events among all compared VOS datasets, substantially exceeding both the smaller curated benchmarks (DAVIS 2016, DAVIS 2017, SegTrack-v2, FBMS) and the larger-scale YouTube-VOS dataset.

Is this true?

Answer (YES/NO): YES